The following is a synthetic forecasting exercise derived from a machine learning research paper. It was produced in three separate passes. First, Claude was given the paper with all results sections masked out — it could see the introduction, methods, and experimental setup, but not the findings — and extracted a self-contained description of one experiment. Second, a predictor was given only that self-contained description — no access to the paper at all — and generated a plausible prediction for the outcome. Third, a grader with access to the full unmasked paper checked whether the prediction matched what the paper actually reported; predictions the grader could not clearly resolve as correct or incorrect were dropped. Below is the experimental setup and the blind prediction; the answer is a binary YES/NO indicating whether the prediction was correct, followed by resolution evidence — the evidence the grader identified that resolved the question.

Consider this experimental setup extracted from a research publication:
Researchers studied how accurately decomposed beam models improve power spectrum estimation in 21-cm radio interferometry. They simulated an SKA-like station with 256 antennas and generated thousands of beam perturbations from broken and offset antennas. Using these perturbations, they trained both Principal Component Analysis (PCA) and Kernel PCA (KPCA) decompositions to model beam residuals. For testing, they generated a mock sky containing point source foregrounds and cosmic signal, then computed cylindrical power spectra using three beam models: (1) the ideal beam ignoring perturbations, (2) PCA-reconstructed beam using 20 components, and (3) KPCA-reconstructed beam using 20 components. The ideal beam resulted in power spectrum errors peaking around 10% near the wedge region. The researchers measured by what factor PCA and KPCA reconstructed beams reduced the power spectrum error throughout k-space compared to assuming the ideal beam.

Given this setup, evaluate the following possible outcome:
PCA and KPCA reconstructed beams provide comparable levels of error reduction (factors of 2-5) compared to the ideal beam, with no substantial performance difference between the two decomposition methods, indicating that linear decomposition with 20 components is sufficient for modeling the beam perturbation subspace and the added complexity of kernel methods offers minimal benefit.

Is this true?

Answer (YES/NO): NO